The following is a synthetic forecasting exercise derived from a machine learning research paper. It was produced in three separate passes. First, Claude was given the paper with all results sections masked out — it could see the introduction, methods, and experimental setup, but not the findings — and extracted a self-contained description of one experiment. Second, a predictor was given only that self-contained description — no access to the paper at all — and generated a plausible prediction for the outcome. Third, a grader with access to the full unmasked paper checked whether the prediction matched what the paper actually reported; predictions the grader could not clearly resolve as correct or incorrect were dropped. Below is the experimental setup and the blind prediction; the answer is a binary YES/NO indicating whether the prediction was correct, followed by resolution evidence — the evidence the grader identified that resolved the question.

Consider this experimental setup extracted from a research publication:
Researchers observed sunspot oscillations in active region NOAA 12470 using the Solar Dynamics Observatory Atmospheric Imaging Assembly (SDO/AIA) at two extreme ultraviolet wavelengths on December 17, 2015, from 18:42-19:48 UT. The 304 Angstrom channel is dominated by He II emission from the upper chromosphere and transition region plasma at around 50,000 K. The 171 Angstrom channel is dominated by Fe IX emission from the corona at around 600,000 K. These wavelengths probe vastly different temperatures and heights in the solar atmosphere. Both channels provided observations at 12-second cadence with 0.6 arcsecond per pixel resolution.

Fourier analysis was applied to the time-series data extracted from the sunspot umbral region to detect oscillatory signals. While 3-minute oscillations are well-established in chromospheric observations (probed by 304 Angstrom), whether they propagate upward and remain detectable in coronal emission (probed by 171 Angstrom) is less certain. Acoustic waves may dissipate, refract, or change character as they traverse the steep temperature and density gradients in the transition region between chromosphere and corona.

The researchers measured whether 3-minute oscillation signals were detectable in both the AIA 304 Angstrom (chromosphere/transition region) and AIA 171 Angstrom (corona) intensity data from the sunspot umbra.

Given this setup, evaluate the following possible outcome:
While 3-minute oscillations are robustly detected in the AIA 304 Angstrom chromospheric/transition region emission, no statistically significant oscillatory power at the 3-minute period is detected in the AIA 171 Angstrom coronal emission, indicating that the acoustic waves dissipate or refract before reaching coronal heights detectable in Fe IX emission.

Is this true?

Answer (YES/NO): NO